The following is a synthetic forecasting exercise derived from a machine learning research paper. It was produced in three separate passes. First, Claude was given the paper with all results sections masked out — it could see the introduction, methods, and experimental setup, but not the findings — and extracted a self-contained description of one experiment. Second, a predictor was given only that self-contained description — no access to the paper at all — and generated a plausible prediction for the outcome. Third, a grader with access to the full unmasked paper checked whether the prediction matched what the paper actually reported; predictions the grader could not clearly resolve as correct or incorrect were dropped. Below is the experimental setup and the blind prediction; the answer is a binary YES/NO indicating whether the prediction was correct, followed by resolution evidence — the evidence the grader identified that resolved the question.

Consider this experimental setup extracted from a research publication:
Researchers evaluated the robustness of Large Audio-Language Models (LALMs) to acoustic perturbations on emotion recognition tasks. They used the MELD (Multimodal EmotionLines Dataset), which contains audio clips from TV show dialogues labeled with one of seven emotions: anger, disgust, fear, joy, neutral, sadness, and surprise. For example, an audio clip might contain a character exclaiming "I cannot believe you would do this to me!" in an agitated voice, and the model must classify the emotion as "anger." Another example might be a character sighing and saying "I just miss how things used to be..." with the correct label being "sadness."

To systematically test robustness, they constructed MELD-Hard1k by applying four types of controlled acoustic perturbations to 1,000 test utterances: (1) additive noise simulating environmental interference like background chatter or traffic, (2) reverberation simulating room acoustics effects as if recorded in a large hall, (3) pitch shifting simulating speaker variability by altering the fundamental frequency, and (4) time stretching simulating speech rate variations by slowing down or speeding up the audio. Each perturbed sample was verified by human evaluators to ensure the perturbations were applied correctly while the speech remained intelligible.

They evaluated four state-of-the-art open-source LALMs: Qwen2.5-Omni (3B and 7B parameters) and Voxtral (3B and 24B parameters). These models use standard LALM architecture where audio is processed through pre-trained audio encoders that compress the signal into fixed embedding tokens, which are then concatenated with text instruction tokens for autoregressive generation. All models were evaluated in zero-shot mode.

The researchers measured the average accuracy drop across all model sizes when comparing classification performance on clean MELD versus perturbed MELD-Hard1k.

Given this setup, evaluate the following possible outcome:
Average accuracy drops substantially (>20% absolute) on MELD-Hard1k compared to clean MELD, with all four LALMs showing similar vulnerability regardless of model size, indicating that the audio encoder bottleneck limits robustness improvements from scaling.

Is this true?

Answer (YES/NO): NO